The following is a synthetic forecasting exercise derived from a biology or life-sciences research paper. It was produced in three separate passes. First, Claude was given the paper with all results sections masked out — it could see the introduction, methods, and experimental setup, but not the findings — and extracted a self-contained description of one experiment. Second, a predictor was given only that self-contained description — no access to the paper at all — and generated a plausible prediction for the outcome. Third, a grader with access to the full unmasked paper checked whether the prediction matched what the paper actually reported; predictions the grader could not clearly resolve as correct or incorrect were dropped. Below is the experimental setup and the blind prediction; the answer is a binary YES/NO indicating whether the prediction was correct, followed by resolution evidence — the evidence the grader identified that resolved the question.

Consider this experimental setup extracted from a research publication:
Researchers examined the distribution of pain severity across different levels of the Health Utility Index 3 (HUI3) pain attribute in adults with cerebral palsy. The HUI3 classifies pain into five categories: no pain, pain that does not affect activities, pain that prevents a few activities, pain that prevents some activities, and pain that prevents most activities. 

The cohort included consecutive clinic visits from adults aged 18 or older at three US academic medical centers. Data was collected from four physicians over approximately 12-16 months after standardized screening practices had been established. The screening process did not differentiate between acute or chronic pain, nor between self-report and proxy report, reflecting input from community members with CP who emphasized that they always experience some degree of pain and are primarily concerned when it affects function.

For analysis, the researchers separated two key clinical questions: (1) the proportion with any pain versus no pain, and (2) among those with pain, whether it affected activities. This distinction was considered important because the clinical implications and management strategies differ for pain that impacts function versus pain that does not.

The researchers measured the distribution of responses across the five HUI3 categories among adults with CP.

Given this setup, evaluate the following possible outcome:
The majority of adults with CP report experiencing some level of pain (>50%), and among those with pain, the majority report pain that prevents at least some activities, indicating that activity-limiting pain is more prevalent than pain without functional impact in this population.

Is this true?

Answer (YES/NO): NO